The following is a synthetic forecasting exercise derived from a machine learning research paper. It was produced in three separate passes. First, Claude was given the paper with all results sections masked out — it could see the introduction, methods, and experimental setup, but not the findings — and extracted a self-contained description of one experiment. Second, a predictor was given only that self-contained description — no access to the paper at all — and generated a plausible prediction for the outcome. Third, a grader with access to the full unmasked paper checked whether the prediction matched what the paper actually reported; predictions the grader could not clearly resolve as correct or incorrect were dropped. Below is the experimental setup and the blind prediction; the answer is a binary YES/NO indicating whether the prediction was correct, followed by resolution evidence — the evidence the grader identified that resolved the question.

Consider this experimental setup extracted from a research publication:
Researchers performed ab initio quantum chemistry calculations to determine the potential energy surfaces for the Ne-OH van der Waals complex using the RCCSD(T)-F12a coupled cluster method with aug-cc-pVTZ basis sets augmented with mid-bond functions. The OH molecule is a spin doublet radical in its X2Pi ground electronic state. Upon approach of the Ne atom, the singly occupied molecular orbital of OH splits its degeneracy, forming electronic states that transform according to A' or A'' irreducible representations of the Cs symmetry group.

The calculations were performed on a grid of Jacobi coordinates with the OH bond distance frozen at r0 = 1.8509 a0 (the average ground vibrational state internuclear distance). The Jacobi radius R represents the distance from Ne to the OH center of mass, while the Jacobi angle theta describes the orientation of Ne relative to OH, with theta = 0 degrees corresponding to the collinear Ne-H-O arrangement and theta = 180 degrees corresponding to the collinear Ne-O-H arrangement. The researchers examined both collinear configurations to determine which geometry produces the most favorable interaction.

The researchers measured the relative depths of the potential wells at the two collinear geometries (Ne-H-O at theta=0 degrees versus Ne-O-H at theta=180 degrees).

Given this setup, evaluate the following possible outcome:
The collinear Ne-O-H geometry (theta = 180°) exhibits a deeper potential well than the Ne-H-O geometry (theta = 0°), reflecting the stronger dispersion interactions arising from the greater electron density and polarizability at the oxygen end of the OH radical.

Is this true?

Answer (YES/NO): NO